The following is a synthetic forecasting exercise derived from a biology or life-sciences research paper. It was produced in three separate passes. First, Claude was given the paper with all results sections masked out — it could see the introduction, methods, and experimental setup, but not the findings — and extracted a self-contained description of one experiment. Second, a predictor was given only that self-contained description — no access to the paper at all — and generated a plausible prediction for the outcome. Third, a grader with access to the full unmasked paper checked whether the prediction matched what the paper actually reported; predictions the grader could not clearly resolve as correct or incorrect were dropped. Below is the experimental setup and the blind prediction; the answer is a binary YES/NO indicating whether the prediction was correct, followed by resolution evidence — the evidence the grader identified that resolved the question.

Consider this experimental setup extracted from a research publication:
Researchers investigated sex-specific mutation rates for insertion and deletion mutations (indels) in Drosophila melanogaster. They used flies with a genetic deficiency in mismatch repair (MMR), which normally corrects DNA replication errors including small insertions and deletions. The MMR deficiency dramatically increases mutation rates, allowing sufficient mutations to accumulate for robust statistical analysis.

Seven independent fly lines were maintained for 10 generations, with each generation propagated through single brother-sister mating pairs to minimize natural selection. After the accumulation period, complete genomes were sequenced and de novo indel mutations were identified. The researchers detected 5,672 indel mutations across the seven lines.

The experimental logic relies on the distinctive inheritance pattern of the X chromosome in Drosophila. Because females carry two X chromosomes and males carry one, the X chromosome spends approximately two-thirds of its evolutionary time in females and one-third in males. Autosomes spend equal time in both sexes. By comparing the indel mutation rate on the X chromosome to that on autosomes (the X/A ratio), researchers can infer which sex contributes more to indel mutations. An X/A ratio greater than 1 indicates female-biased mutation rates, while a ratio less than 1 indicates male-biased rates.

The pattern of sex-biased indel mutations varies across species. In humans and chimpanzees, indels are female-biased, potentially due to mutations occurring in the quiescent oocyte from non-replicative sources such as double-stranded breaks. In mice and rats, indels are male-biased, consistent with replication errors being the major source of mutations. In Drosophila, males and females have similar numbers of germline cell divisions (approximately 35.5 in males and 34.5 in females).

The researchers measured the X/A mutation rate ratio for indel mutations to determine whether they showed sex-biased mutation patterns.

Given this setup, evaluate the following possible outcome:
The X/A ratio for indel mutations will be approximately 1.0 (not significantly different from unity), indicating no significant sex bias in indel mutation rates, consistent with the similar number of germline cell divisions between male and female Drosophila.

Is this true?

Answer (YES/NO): NO